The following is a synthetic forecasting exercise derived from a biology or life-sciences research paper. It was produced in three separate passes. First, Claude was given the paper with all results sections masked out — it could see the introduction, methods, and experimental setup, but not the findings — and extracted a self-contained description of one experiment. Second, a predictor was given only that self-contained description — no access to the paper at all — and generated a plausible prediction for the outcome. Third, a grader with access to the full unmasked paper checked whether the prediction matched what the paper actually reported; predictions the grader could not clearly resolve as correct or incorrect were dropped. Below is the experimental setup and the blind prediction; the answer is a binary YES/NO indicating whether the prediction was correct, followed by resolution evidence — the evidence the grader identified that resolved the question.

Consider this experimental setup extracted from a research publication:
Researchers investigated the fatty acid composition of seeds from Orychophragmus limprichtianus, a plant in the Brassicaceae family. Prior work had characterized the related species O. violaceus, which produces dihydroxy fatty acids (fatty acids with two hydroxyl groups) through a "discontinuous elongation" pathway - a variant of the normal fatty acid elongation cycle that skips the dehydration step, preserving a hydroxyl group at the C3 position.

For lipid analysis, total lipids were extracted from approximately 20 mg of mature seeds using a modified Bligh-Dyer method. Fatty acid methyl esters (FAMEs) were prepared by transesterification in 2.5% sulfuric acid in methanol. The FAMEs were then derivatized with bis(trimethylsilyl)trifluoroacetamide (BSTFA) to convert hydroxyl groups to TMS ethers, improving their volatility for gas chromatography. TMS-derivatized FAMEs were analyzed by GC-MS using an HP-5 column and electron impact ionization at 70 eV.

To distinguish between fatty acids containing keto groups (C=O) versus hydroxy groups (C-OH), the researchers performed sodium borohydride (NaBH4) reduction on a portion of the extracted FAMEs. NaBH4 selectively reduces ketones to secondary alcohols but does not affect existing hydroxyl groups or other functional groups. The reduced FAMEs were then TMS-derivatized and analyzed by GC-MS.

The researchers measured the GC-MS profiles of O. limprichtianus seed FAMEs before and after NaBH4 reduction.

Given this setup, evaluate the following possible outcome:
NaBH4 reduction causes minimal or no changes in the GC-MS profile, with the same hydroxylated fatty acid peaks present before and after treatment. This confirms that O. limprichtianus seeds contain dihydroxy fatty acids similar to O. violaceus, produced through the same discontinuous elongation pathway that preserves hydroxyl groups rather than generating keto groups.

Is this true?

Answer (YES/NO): NO